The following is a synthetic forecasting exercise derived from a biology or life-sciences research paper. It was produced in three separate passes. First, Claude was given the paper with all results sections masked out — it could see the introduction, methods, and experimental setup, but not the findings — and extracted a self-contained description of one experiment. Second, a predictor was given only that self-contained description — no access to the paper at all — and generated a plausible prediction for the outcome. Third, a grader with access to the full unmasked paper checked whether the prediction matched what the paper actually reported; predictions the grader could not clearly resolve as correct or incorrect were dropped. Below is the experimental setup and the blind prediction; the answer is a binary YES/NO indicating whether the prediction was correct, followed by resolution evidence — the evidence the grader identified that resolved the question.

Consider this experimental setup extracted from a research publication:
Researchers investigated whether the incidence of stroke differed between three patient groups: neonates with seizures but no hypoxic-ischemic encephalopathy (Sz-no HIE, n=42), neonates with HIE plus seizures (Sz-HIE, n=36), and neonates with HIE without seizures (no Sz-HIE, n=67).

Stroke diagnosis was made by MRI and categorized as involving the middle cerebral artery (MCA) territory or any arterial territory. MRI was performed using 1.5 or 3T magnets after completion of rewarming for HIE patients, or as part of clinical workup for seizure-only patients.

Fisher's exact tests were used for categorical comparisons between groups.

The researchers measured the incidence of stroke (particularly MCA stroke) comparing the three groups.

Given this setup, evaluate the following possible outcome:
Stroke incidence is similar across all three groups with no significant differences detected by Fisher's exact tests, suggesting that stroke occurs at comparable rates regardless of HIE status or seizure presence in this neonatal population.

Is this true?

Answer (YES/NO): NO